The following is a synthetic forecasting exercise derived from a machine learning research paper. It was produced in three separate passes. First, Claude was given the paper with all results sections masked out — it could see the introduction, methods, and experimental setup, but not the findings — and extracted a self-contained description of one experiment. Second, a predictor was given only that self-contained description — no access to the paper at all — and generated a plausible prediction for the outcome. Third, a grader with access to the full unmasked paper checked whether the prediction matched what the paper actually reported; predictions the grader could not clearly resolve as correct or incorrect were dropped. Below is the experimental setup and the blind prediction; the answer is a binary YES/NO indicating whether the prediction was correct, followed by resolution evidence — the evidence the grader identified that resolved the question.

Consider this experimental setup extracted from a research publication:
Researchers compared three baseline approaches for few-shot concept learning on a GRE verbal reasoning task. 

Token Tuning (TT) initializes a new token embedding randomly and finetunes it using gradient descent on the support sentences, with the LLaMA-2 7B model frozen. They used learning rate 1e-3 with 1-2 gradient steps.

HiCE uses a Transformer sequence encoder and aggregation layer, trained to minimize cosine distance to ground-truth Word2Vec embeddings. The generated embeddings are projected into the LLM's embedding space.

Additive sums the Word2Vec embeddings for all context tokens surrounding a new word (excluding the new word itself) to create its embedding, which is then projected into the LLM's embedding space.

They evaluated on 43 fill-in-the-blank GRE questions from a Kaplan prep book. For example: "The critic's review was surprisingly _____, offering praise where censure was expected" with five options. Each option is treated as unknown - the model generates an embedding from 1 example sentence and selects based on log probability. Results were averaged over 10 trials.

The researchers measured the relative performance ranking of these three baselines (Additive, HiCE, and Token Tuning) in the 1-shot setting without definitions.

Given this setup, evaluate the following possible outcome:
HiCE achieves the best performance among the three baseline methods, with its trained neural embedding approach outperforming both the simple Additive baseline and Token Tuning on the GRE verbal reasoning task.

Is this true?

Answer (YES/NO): NO